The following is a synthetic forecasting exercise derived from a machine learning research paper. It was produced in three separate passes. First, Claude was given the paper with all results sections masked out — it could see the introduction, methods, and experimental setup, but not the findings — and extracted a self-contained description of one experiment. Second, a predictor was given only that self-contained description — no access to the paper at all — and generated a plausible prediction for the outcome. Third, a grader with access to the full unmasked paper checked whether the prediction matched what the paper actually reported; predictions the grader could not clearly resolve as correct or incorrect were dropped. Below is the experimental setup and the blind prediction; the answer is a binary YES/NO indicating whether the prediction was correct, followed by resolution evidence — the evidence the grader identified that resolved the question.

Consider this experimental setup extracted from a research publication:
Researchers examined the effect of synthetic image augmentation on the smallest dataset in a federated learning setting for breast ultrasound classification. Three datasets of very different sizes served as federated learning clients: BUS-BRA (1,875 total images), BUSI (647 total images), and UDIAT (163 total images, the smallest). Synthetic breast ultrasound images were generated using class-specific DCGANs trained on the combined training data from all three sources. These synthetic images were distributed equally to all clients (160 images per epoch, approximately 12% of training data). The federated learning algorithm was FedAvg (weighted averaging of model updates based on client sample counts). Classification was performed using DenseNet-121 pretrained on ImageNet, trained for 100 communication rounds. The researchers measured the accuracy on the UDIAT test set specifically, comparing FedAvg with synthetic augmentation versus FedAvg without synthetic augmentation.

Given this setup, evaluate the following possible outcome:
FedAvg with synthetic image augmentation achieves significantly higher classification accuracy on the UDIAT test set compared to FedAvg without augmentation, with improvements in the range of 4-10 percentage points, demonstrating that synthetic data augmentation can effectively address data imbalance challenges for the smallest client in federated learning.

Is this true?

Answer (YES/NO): YES